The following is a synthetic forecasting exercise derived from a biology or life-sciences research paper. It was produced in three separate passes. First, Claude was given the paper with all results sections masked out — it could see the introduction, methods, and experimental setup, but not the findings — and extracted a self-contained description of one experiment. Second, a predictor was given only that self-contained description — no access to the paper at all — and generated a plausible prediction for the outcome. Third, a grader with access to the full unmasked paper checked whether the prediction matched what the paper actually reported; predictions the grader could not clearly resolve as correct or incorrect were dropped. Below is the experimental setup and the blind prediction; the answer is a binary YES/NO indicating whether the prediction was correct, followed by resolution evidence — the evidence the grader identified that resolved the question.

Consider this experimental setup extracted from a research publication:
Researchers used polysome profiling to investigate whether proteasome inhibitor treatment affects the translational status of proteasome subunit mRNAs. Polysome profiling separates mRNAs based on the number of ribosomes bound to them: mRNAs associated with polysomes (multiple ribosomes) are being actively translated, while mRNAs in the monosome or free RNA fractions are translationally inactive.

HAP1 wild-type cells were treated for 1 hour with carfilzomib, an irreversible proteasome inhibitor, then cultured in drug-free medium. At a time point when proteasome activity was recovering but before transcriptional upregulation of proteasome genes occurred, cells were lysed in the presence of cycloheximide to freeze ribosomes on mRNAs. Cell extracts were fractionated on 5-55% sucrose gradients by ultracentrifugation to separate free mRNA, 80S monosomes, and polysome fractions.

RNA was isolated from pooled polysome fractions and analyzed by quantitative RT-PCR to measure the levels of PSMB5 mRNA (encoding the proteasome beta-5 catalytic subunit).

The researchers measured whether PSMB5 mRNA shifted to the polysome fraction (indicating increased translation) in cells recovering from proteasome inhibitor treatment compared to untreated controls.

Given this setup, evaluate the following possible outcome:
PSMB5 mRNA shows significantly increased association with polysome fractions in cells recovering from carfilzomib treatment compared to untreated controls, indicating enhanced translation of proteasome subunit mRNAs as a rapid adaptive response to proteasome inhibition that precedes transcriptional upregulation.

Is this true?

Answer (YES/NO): NO